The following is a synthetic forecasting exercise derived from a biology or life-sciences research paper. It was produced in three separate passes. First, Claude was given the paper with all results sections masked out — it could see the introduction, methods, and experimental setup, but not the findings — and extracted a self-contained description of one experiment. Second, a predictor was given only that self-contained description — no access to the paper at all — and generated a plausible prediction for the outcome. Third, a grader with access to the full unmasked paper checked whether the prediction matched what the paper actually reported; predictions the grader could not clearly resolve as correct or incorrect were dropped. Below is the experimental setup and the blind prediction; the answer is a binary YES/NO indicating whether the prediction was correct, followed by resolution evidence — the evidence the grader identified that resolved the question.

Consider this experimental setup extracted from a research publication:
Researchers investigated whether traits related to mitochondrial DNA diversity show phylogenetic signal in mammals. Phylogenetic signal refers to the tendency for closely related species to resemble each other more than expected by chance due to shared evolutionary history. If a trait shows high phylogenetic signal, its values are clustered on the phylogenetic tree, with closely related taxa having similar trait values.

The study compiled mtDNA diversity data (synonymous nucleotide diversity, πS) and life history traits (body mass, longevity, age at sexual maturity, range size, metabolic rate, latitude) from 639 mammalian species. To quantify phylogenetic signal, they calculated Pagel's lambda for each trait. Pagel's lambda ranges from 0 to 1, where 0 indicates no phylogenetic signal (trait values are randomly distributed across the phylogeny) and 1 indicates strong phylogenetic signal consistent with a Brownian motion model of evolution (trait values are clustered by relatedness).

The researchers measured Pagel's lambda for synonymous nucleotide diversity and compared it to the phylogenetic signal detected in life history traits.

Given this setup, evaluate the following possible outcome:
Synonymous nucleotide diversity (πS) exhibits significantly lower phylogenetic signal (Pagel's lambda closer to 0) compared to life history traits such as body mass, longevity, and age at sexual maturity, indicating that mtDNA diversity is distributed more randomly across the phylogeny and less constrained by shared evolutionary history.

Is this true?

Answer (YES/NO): YES